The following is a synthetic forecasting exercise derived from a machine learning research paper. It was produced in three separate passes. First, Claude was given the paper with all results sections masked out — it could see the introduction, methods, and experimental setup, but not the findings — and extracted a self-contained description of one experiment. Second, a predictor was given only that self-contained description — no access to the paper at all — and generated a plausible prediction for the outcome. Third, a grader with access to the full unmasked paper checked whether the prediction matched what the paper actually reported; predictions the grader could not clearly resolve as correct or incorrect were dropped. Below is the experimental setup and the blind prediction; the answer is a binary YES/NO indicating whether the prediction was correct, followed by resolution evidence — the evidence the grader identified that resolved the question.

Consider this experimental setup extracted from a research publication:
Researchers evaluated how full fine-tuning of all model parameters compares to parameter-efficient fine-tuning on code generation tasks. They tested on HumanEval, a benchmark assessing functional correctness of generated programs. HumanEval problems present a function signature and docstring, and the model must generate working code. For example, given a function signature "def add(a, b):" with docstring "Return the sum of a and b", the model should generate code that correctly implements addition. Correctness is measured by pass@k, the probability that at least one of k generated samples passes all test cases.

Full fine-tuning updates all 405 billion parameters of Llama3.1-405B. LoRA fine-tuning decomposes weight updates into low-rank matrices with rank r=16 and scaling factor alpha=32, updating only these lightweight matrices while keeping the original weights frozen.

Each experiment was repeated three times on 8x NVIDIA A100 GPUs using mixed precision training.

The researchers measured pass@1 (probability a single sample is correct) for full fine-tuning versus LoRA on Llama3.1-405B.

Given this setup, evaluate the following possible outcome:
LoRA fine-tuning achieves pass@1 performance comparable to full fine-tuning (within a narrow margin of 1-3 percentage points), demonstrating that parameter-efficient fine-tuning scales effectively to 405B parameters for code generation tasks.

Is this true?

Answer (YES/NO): YES